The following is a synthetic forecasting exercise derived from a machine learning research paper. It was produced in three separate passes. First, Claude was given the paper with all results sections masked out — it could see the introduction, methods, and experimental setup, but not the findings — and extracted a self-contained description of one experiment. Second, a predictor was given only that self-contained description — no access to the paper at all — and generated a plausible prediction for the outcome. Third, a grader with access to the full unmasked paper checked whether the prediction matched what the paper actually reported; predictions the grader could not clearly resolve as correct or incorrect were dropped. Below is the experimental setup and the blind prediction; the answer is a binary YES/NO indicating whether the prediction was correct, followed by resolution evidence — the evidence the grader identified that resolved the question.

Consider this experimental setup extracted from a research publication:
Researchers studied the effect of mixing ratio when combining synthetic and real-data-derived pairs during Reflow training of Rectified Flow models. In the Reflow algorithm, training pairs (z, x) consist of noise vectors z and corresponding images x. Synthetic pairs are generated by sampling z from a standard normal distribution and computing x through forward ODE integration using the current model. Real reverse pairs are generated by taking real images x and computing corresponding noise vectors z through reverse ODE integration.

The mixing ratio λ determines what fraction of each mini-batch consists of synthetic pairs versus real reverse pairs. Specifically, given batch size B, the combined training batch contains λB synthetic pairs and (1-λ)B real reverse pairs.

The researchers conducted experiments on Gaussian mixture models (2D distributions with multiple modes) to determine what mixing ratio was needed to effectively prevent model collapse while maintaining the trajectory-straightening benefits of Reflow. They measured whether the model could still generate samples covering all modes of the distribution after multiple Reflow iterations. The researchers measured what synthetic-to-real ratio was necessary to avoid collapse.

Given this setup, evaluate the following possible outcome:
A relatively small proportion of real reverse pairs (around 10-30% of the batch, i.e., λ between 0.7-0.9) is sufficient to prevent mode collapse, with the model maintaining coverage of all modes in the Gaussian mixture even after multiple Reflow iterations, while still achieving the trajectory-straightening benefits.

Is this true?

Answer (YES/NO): NO